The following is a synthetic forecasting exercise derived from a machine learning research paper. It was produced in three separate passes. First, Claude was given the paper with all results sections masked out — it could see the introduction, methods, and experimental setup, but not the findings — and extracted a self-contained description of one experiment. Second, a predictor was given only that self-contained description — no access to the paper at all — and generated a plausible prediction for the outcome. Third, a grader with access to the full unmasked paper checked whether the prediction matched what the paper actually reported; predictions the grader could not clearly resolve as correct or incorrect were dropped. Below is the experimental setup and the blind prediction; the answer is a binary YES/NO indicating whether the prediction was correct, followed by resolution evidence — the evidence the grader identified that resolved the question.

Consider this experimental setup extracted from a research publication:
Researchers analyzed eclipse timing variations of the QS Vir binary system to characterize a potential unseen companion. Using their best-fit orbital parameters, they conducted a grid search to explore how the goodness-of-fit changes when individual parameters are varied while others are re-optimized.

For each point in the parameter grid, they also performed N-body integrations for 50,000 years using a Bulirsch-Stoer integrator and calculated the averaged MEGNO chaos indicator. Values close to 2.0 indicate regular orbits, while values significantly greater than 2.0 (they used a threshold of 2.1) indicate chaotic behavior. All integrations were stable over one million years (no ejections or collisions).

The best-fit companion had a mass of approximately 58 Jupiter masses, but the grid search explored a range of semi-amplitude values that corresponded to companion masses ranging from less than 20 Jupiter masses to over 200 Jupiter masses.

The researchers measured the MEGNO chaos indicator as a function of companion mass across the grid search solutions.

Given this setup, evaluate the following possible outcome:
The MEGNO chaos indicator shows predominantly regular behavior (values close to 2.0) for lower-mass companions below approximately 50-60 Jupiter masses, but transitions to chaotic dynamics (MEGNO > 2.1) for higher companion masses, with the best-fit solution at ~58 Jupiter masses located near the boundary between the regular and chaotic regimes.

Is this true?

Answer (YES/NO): NO